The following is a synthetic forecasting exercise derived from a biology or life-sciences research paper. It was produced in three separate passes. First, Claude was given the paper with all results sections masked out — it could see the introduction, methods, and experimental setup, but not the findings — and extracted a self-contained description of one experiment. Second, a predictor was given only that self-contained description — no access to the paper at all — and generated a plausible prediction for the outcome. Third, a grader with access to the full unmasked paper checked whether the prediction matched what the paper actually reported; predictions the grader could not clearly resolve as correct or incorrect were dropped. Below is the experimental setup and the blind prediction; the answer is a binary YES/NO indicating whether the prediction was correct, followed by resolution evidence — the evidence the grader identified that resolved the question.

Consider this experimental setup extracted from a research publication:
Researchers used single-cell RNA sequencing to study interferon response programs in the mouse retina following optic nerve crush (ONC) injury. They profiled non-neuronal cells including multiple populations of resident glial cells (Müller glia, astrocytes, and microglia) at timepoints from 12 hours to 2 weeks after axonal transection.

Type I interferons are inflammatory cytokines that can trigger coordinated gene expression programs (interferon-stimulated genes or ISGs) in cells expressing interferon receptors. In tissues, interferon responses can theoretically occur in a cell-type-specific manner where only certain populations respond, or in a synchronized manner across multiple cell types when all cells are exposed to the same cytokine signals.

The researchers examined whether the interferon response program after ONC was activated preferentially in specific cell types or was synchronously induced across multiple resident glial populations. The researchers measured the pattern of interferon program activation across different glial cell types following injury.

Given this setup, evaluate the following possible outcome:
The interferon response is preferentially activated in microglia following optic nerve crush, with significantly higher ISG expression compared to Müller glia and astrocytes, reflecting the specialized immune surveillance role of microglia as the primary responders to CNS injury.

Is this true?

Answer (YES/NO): NO